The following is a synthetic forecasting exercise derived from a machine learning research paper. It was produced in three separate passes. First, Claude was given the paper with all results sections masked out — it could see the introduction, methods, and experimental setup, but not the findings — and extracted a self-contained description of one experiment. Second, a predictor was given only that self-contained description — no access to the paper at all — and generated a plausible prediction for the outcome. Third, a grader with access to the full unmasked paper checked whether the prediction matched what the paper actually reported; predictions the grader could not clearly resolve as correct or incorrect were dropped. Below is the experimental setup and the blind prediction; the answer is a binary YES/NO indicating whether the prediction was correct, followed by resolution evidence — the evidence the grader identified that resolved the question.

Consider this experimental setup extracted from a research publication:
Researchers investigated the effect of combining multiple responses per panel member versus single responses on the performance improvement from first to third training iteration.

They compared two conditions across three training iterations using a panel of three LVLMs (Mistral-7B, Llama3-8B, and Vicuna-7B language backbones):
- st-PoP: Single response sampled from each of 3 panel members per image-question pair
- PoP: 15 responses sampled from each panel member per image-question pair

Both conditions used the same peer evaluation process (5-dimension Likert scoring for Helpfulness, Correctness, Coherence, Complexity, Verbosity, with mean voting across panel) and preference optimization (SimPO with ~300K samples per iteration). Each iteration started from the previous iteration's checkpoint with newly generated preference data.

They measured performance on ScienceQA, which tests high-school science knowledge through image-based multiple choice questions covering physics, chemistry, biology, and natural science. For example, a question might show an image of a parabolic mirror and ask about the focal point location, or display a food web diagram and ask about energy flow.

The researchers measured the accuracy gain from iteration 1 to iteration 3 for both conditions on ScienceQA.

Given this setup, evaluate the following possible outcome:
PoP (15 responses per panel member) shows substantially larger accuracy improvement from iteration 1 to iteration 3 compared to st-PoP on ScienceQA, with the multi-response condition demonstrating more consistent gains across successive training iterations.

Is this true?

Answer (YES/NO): YES